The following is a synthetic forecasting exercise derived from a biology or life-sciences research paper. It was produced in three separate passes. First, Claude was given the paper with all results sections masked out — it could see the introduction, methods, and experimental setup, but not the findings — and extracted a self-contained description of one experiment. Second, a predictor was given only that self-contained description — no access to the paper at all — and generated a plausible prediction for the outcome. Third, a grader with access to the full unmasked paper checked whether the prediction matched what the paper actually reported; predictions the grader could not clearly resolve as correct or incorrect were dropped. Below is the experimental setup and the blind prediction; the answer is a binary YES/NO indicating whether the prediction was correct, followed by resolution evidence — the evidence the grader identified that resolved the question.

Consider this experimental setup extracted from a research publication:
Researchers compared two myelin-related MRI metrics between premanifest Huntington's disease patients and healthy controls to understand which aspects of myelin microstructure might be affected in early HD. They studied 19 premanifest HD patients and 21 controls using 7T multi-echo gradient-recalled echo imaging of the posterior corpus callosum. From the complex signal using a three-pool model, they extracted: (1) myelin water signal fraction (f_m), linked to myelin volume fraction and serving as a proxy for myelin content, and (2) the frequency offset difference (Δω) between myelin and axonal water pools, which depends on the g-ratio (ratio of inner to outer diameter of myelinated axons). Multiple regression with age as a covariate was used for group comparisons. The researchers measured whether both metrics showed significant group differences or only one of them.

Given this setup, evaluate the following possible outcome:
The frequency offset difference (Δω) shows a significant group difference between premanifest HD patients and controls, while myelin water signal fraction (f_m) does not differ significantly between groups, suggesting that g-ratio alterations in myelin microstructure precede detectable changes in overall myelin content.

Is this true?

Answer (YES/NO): NO